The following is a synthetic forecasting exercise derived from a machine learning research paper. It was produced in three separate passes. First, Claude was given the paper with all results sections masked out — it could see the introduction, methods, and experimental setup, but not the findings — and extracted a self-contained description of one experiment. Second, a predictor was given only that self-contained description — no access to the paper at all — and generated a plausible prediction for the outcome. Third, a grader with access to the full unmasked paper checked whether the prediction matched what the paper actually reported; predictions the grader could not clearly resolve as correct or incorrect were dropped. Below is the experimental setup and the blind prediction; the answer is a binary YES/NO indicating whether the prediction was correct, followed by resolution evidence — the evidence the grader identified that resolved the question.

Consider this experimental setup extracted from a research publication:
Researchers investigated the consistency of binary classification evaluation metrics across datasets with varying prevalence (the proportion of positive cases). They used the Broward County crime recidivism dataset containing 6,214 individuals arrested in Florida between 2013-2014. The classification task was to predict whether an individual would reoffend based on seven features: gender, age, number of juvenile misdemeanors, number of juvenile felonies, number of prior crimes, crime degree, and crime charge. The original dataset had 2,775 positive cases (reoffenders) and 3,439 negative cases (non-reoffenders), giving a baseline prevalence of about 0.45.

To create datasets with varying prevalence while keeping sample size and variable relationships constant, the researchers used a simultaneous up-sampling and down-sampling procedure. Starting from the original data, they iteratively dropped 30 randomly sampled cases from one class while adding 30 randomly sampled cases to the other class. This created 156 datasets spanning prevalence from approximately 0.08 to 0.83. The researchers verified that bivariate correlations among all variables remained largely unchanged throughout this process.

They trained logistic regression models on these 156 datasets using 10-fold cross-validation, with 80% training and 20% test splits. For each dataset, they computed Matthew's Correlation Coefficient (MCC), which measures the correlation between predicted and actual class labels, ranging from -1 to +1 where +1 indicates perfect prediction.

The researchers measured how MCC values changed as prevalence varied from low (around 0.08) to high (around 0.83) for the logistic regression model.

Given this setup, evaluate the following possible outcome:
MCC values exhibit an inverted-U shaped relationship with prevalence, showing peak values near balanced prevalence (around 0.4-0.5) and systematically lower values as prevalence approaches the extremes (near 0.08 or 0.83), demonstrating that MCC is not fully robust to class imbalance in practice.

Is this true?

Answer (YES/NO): YES